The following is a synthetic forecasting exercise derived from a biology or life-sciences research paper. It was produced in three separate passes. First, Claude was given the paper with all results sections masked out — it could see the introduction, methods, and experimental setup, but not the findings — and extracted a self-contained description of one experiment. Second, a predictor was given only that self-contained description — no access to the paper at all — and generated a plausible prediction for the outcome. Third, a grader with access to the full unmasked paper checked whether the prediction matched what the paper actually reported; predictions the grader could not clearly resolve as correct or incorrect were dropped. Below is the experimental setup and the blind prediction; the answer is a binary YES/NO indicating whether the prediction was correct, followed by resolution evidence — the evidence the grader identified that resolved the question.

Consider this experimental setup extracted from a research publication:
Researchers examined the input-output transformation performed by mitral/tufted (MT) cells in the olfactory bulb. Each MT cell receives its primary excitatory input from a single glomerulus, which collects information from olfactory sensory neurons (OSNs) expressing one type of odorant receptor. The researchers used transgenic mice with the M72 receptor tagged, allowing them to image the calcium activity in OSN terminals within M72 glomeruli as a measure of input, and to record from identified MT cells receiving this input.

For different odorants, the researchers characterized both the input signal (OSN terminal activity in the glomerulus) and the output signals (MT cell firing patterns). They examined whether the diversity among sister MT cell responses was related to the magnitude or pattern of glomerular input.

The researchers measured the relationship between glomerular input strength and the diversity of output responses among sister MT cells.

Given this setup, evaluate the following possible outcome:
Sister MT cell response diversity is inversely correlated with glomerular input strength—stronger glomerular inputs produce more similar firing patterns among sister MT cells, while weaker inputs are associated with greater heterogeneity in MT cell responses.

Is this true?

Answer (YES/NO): NO